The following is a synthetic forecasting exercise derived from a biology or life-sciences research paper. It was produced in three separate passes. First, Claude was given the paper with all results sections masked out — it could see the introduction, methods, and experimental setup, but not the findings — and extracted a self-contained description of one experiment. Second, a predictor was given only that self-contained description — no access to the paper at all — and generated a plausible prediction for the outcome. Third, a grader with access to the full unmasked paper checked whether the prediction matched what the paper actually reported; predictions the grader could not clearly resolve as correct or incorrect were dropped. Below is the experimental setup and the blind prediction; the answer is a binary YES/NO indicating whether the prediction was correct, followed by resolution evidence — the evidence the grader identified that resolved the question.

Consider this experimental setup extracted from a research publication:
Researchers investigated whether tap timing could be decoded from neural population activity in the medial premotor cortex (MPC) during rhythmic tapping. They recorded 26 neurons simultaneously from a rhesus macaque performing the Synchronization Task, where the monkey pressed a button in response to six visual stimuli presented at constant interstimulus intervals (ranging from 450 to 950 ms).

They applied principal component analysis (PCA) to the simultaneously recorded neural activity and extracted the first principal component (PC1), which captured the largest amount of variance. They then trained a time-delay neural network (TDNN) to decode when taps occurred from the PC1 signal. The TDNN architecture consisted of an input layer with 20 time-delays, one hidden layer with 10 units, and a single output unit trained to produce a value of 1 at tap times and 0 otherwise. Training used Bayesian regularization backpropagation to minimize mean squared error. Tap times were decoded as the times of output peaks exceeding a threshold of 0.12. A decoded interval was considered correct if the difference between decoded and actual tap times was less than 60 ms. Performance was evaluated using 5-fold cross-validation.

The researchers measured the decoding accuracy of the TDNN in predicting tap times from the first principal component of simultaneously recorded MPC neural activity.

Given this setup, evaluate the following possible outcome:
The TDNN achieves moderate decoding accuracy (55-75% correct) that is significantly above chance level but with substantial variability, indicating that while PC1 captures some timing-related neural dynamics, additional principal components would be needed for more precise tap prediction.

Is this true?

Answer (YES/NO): NO